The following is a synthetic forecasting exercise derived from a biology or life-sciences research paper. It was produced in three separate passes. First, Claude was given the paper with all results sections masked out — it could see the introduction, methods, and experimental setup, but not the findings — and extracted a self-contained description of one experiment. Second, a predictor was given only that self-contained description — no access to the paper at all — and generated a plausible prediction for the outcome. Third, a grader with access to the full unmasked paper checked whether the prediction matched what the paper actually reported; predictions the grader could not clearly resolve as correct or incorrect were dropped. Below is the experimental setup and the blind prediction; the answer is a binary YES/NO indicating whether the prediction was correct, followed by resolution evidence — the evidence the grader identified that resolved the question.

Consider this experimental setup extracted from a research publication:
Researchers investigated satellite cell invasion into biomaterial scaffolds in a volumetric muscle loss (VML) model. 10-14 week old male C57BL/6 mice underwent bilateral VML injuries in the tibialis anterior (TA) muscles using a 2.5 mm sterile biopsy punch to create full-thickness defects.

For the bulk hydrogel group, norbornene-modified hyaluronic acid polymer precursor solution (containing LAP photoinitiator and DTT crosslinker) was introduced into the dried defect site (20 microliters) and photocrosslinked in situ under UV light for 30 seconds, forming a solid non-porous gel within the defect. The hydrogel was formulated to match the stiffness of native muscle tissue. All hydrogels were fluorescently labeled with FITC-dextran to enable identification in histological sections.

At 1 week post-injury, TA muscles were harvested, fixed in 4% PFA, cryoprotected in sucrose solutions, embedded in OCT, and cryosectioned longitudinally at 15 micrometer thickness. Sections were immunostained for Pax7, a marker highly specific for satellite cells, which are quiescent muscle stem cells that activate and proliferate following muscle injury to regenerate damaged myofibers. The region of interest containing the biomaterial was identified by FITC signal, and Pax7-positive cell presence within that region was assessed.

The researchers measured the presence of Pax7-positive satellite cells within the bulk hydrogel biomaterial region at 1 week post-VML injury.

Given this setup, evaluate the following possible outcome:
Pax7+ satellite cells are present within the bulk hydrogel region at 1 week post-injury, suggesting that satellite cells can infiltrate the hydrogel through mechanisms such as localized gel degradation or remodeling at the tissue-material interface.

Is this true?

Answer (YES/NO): NO